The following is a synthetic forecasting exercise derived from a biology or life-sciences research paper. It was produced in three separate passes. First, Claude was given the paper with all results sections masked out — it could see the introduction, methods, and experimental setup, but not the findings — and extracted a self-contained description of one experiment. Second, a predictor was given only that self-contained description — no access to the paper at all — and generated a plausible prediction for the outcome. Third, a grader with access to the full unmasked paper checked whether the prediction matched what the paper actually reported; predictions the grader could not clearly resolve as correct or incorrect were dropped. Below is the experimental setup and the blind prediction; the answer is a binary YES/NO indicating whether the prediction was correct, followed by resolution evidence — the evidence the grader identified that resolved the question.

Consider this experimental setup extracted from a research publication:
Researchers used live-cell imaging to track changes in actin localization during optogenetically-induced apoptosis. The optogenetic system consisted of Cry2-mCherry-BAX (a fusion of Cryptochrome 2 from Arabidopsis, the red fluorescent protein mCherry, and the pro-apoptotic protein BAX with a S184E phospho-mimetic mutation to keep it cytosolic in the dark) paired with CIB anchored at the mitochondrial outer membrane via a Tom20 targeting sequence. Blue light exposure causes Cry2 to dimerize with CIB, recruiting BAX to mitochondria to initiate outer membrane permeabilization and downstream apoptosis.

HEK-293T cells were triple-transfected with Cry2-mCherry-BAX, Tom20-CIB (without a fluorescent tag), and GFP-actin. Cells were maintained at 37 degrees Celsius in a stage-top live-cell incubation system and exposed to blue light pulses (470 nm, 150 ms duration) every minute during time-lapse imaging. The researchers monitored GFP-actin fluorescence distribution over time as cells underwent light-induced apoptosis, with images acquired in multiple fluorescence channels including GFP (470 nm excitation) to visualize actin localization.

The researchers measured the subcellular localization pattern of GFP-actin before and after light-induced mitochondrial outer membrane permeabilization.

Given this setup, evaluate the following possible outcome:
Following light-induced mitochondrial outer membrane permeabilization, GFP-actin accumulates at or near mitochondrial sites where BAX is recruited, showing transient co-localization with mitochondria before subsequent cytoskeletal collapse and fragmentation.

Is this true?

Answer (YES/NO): NO